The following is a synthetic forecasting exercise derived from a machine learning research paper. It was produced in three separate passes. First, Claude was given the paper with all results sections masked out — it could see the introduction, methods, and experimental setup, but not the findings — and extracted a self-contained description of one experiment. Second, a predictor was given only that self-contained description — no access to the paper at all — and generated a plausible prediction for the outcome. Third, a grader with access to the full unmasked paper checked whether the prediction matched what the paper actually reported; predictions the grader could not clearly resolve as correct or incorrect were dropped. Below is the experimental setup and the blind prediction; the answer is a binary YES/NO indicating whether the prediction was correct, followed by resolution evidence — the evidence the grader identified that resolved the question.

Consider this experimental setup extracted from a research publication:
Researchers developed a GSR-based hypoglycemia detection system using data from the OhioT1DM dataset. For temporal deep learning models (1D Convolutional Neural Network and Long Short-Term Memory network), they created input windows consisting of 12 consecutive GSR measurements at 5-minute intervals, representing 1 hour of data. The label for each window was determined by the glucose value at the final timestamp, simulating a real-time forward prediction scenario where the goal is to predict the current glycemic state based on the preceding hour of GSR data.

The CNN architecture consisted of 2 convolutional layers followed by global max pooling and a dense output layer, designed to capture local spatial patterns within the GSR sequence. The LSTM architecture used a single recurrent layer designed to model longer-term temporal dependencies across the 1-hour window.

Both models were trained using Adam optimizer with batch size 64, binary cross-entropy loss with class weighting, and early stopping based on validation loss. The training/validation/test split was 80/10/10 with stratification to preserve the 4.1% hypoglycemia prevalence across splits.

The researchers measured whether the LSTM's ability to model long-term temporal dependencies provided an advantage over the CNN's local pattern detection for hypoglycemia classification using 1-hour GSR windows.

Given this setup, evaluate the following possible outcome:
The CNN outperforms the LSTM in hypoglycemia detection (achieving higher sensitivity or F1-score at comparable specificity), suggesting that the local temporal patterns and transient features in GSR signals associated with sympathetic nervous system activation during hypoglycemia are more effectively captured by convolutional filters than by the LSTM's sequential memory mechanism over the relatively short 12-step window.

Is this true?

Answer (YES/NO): NO